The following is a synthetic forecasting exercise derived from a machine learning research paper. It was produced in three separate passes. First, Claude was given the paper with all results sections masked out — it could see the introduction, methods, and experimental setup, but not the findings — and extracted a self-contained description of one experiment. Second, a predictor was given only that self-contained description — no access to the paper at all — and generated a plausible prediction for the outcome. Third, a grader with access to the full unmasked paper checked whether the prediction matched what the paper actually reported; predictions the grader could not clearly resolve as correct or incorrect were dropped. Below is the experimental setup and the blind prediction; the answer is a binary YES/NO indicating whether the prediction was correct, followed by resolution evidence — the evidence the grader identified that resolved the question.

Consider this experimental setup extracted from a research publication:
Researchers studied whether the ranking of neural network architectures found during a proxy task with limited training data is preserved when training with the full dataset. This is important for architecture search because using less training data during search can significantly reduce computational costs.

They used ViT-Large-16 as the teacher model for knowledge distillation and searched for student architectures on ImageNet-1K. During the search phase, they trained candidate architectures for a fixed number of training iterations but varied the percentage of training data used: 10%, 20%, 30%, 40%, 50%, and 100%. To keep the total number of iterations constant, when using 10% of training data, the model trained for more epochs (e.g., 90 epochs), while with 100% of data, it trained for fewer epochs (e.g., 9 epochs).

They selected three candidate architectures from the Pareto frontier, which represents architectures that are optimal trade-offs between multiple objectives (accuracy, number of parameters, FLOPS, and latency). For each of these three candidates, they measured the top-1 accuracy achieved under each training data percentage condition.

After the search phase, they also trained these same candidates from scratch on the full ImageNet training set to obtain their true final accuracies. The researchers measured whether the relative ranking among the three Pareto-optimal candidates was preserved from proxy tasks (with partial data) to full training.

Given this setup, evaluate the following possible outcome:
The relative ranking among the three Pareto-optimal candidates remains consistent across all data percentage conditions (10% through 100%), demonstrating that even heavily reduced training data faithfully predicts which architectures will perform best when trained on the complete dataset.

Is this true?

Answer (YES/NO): YES